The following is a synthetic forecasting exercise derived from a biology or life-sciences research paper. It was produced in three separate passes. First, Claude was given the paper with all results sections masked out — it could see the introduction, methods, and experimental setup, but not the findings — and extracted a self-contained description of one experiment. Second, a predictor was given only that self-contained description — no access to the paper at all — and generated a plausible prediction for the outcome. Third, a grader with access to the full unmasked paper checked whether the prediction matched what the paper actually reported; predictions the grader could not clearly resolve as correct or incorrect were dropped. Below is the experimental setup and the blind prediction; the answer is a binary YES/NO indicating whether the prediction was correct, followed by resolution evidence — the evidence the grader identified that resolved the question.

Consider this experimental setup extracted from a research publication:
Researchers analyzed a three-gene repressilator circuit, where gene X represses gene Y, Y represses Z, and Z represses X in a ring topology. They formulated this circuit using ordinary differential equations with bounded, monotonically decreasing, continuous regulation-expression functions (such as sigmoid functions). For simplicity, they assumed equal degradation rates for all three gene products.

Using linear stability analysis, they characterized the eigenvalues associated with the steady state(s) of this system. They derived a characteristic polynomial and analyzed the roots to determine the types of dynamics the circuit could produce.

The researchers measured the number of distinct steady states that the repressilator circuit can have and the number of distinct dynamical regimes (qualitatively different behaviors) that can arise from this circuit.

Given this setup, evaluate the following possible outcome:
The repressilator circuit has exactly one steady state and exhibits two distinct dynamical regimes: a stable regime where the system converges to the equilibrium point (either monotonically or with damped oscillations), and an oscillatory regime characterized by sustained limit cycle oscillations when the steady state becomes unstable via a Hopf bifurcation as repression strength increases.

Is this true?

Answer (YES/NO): NO